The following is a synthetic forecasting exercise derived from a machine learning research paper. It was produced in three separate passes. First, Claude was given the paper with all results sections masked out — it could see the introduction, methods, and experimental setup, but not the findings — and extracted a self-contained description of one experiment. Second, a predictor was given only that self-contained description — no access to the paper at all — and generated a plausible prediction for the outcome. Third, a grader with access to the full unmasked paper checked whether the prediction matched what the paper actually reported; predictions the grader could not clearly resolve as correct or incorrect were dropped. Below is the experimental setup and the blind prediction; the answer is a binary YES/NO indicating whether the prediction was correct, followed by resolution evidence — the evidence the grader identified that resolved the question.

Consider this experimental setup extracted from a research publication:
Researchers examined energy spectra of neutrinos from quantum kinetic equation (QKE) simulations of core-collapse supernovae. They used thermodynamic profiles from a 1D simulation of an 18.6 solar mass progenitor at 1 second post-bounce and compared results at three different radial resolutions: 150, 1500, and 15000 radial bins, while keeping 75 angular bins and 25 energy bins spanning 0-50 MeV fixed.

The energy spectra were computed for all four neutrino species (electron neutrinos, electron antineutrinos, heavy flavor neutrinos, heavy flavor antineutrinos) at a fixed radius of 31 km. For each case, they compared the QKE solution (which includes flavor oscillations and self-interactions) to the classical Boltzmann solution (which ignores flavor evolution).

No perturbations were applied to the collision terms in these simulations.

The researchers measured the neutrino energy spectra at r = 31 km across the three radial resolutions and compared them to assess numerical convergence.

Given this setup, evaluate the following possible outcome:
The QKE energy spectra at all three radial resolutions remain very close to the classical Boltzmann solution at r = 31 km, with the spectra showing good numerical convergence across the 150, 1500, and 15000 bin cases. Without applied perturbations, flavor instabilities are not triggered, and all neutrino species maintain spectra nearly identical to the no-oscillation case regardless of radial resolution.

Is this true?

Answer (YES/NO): NO